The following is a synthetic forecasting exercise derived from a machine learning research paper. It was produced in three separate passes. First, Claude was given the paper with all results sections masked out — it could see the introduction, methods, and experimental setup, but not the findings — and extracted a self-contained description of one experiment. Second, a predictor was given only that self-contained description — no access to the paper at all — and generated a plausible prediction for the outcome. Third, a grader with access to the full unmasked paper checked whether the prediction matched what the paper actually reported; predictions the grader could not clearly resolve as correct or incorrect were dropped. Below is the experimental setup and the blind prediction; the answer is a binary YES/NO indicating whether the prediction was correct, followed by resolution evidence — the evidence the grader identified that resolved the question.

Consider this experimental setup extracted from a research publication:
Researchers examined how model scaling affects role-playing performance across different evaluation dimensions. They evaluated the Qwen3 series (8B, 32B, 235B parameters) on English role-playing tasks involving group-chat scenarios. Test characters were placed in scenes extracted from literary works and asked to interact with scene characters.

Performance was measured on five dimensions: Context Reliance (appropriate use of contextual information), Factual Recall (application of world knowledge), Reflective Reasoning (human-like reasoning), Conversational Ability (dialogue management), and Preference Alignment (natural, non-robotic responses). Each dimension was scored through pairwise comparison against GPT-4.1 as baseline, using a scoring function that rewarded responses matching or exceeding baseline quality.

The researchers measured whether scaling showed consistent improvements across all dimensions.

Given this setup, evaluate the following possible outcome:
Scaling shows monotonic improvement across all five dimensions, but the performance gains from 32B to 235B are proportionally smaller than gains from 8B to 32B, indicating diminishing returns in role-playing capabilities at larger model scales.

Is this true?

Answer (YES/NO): NO